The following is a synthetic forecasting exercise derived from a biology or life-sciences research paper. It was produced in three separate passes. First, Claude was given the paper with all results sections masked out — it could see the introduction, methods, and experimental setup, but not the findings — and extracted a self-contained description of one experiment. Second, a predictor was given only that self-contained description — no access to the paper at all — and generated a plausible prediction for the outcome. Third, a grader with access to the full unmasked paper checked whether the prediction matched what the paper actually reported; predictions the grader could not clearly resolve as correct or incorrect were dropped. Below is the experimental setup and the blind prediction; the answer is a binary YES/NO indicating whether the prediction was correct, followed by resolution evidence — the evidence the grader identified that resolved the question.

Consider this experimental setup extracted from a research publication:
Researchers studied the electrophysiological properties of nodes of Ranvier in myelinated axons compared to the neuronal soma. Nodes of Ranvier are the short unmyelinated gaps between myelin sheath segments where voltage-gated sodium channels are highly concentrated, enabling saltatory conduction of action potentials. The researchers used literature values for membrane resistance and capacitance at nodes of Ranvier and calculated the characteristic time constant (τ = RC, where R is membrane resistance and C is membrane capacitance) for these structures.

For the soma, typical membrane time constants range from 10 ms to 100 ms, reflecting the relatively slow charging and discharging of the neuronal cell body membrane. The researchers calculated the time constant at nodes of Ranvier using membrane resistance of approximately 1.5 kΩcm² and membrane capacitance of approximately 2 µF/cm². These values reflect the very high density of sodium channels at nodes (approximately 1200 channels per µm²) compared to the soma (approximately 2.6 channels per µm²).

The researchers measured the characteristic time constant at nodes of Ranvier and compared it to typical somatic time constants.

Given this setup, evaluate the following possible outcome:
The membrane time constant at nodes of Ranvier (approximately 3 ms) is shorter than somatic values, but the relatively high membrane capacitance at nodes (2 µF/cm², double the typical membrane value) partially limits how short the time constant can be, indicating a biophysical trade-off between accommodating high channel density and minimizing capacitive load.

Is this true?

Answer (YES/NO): NO